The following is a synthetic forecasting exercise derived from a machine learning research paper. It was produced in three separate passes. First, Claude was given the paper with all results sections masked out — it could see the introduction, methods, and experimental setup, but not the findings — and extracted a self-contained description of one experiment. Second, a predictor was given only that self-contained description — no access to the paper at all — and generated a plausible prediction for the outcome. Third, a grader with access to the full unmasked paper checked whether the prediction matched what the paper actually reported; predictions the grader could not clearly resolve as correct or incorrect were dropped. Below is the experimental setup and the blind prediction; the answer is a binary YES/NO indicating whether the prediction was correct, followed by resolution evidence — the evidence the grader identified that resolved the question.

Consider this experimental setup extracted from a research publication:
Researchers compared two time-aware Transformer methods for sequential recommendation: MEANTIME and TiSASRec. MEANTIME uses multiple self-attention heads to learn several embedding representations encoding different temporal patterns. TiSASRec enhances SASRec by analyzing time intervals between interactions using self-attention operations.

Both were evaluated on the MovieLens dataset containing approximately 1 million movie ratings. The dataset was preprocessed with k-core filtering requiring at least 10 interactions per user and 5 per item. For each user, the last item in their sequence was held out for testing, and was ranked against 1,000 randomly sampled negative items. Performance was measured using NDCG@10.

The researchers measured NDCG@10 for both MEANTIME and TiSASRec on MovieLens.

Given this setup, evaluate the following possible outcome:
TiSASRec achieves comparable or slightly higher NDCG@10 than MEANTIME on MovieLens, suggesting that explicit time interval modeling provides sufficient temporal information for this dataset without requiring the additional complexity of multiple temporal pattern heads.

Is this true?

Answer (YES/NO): NO